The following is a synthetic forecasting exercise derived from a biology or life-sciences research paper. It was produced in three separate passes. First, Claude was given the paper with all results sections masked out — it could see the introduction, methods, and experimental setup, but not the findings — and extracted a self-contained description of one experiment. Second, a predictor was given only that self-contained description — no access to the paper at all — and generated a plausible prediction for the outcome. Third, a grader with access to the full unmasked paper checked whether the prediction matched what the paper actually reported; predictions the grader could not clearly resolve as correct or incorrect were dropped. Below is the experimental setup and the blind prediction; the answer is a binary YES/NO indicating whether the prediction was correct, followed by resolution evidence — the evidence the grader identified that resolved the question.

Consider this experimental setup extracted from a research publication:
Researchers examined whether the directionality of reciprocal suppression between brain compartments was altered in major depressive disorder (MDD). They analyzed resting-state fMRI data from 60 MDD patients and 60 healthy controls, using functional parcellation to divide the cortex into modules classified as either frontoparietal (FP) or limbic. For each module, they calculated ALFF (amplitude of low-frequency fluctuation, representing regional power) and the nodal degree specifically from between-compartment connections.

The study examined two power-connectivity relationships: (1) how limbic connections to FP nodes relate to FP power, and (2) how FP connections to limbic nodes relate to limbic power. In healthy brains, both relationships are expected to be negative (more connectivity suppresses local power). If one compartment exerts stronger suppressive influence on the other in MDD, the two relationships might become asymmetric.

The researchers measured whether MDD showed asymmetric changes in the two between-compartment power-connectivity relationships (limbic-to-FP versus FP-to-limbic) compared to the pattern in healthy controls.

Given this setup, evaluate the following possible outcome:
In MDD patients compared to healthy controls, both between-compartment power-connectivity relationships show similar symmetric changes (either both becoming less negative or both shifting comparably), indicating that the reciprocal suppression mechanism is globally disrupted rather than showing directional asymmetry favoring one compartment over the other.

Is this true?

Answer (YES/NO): NO